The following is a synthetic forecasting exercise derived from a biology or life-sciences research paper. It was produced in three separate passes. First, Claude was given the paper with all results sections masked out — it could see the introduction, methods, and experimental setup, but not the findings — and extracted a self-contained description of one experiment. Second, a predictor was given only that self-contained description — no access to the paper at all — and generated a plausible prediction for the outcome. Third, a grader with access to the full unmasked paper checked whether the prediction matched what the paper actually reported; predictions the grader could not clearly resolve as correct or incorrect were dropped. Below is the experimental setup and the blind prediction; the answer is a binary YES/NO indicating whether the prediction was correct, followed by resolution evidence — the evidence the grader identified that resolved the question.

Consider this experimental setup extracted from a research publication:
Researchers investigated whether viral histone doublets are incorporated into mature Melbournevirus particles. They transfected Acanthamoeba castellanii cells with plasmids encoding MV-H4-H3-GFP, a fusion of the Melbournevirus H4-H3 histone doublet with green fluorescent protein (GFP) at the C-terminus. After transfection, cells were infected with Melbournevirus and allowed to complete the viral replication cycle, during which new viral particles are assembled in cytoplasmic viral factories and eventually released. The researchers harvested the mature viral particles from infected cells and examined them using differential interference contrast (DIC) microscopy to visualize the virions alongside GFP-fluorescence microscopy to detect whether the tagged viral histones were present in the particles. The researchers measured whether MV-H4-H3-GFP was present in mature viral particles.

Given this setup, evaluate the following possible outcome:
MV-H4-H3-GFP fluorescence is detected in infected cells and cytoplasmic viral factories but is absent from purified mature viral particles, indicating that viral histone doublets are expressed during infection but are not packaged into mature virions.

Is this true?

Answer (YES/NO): NO